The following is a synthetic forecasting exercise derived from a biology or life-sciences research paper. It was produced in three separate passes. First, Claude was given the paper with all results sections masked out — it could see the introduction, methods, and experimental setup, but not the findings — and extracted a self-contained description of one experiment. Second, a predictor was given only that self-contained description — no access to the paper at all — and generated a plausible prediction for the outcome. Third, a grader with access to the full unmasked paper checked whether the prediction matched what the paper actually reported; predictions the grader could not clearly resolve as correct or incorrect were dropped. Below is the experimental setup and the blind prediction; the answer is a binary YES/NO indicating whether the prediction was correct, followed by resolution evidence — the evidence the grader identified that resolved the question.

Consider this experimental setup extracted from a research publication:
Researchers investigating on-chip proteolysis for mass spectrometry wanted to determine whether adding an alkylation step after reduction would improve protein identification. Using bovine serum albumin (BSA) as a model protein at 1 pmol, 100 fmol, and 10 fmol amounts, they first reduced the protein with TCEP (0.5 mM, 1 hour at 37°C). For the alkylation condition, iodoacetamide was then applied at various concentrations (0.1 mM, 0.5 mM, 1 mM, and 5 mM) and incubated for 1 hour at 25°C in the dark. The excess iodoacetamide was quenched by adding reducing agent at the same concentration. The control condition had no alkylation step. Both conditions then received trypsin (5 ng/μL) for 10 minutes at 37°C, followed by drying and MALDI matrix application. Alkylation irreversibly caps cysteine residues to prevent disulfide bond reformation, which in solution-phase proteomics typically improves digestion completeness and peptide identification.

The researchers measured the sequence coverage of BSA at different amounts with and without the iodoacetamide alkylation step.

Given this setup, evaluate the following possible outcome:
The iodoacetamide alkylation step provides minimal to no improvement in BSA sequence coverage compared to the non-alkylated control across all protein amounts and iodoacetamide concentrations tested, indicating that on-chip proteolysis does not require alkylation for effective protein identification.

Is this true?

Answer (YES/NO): YES